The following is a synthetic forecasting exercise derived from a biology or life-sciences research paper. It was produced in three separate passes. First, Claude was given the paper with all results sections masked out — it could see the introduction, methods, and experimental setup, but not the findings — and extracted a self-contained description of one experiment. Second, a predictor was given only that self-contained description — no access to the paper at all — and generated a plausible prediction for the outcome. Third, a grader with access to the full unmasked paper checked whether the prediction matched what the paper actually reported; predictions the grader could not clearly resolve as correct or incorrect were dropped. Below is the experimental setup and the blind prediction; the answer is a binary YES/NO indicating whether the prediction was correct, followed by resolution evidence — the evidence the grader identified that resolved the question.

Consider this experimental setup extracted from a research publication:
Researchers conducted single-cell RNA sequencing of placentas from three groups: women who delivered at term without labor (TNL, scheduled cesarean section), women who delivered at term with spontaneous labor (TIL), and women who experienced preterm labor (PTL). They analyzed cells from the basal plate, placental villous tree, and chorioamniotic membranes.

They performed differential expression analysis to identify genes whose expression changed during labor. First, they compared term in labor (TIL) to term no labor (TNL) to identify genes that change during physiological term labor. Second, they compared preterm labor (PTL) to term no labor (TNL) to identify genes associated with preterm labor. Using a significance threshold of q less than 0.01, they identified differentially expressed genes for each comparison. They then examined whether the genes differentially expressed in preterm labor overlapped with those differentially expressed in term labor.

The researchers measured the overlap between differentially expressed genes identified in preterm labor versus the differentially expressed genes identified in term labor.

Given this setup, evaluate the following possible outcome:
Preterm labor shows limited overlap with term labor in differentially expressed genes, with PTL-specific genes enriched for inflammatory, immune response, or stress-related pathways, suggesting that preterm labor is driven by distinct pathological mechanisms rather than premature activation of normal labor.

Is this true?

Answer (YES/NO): NO